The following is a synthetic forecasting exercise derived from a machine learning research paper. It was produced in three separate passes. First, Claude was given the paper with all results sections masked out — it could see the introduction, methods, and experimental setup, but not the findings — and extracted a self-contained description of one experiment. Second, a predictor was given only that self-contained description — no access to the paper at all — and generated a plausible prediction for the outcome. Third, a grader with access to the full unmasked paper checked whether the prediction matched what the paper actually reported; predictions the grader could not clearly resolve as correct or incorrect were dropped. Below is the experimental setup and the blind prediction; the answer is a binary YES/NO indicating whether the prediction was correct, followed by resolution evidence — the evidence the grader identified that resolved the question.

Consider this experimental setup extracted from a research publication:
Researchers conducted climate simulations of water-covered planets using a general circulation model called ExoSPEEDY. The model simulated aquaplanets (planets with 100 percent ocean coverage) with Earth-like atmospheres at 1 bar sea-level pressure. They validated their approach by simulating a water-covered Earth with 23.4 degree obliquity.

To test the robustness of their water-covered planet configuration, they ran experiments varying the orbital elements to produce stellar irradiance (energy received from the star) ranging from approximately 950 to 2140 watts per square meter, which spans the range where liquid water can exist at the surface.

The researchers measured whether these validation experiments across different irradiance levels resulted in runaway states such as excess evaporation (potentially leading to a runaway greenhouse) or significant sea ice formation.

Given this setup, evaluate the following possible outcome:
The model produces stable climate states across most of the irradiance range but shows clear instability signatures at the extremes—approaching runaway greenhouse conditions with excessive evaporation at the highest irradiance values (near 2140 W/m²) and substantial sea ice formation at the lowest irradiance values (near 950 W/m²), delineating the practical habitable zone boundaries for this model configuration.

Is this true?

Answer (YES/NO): NO